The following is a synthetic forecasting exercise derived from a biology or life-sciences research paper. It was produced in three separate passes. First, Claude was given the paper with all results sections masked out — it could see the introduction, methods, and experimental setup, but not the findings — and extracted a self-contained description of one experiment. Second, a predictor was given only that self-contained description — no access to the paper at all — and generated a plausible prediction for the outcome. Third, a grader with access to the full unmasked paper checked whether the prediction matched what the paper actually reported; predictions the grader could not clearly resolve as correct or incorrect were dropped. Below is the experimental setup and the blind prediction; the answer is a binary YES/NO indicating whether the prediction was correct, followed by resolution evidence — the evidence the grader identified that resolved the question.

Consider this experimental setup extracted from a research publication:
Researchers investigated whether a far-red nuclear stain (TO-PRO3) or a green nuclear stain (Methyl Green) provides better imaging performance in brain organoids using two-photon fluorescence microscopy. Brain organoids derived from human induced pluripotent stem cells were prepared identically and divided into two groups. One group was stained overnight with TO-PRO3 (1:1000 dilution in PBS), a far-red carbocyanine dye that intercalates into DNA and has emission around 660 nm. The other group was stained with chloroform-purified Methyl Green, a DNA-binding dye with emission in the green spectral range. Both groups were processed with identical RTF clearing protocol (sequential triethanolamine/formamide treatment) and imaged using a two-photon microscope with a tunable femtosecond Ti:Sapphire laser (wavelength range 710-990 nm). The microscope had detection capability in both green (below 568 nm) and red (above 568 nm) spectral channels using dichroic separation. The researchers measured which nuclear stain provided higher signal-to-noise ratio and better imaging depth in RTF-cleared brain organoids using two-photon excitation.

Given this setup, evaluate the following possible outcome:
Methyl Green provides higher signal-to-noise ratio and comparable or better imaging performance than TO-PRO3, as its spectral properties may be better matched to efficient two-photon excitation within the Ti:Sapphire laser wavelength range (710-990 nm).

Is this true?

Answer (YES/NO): NO